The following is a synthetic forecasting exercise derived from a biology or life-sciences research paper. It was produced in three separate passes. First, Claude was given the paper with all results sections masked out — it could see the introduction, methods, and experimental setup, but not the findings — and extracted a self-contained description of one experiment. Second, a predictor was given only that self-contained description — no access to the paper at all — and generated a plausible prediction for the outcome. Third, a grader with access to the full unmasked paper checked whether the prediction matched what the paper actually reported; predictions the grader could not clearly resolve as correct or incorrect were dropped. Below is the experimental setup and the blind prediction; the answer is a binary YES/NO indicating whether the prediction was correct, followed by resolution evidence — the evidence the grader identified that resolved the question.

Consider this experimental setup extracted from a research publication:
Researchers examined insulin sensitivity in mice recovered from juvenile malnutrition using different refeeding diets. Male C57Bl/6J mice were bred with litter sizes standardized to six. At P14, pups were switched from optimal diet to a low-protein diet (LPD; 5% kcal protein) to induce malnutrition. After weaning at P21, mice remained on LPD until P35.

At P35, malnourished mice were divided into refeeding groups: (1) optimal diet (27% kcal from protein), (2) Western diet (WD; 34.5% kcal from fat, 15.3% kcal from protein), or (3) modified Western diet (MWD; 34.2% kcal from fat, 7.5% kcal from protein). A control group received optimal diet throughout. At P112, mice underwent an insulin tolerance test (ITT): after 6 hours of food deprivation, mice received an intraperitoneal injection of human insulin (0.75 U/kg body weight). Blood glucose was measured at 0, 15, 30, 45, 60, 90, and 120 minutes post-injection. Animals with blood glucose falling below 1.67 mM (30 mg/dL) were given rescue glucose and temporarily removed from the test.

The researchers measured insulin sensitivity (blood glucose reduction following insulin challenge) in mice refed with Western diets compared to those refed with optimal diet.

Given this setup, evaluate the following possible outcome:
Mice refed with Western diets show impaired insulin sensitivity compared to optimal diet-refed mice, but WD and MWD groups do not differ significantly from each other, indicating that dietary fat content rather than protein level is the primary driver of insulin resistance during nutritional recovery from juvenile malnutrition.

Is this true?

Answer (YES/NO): NO